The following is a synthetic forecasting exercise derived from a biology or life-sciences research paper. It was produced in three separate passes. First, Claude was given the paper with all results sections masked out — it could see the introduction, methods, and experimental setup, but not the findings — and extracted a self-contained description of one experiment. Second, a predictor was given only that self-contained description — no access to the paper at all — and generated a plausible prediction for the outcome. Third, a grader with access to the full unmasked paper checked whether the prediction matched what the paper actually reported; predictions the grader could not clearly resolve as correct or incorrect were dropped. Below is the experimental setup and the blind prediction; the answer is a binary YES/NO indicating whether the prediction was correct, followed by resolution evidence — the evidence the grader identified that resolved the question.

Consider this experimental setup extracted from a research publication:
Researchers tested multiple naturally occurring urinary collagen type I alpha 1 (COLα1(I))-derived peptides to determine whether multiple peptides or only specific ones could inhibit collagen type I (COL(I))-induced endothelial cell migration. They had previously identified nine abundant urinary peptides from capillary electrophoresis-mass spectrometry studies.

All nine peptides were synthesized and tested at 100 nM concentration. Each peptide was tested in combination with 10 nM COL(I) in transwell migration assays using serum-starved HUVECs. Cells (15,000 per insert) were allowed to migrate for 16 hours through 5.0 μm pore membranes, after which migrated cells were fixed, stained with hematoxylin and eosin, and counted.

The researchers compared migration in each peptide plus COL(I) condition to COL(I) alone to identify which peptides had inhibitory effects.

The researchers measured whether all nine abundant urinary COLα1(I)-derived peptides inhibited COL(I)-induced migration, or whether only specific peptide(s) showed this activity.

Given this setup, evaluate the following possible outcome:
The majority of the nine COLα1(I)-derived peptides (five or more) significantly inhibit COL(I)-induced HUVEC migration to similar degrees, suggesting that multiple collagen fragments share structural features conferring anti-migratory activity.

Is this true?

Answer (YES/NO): NO